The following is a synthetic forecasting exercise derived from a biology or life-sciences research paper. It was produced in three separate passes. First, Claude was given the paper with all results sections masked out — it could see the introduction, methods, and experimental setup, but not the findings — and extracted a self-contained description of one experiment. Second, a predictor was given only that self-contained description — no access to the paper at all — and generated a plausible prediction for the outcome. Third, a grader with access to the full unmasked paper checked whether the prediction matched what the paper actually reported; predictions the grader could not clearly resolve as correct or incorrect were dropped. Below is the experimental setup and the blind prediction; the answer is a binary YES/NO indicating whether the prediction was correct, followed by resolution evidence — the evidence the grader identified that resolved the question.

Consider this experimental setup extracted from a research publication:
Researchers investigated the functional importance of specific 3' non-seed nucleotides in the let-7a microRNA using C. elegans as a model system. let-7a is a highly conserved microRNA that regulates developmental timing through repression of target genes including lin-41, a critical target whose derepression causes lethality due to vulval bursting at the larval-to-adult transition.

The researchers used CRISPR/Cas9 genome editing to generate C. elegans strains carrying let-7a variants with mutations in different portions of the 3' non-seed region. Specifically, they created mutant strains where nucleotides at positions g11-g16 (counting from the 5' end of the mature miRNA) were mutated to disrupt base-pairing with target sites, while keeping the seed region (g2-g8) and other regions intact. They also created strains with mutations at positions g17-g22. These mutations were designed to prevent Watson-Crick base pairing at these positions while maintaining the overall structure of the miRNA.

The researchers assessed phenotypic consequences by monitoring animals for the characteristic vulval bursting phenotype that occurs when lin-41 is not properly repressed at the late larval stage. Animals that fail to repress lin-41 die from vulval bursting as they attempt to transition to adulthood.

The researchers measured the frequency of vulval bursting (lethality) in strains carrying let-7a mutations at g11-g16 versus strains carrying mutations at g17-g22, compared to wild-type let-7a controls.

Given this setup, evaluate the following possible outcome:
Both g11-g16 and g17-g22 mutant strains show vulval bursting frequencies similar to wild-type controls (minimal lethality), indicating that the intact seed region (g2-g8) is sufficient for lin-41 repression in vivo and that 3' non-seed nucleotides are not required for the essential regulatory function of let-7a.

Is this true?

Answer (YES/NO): NO